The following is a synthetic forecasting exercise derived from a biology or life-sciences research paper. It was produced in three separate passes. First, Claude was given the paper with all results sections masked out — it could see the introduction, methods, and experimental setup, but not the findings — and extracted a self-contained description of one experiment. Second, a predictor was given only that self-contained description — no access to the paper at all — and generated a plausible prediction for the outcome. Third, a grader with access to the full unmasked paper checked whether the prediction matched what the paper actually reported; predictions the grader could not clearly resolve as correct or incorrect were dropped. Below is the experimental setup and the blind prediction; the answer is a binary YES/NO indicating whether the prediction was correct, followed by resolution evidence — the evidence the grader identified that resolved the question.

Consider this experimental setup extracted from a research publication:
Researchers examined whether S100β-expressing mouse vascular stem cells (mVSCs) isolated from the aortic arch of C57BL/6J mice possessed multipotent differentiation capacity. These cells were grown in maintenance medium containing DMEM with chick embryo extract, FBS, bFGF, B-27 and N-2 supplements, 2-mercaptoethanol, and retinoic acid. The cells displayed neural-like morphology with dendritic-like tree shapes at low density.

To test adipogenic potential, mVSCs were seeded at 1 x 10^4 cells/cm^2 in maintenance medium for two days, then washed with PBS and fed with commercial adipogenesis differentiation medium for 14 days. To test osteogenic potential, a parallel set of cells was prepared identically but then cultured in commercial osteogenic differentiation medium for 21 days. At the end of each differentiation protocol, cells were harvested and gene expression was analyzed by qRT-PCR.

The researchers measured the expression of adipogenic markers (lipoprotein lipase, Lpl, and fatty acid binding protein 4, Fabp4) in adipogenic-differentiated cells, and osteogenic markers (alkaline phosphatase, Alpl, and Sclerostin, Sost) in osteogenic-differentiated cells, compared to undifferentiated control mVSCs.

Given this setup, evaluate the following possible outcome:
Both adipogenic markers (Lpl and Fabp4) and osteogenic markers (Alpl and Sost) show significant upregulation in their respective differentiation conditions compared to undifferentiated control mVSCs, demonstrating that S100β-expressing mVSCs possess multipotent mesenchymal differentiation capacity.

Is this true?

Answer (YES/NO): YES